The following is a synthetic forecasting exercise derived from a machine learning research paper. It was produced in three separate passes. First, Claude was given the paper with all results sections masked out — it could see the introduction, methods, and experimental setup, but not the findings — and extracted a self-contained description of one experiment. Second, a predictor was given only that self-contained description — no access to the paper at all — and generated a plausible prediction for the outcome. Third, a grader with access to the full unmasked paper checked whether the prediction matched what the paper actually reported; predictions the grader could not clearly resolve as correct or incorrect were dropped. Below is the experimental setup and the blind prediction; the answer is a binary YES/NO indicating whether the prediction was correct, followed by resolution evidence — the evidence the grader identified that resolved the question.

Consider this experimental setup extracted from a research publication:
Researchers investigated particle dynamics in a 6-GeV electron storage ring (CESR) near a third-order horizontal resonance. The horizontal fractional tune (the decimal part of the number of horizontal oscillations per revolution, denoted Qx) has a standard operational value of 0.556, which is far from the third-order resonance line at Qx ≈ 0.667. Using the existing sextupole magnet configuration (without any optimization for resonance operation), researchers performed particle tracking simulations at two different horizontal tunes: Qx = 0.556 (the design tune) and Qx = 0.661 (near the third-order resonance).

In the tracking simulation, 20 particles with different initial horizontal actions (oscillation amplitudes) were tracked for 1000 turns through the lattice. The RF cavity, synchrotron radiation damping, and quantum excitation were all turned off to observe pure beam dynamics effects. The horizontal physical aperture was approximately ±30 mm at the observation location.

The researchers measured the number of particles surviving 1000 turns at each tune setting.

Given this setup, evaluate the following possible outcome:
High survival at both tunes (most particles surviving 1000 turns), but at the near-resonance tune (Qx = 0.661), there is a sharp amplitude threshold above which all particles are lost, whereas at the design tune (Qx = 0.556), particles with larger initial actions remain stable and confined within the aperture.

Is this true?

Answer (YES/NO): NO